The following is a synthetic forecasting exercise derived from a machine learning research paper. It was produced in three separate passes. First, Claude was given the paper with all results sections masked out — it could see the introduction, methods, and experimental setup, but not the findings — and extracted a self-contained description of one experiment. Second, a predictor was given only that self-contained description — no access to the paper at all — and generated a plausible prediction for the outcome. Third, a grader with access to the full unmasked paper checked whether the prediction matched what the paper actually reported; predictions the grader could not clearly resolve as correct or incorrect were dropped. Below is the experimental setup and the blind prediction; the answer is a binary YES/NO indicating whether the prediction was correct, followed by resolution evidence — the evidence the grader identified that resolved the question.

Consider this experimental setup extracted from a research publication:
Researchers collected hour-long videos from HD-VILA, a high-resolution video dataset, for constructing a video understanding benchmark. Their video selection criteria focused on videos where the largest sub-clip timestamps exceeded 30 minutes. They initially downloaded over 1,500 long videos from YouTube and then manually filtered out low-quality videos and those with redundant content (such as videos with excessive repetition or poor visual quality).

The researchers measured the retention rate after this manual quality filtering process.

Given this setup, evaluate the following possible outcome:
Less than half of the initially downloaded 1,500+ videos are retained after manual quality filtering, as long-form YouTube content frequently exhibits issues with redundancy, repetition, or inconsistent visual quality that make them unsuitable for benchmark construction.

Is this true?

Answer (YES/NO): NO